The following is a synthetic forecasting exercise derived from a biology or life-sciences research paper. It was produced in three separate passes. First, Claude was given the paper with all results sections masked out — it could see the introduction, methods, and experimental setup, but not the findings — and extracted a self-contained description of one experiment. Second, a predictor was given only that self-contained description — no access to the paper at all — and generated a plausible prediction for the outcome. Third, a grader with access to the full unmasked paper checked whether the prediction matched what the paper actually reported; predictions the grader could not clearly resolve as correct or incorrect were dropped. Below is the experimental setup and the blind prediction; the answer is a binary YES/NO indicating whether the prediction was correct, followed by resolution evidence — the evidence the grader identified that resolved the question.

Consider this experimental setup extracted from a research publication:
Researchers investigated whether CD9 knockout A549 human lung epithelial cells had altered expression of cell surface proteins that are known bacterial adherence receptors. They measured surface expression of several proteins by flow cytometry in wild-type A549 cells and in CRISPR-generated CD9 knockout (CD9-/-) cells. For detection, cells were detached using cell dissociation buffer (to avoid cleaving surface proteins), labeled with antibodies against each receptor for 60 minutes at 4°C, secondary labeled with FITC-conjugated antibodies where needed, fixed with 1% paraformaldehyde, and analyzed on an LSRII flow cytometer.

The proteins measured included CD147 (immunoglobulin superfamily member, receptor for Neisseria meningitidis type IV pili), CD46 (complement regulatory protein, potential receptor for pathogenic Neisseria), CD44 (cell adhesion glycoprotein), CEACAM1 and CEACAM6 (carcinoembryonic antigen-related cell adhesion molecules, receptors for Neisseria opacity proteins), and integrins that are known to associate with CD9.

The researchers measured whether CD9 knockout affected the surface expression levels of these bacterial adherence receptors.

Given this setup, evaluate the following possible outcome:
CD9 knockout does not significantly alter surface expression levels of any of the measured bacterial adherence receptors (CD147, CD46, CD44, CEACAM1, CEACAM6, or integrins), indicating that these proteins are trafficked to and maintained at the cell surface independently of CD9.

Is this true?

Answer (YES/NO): NO